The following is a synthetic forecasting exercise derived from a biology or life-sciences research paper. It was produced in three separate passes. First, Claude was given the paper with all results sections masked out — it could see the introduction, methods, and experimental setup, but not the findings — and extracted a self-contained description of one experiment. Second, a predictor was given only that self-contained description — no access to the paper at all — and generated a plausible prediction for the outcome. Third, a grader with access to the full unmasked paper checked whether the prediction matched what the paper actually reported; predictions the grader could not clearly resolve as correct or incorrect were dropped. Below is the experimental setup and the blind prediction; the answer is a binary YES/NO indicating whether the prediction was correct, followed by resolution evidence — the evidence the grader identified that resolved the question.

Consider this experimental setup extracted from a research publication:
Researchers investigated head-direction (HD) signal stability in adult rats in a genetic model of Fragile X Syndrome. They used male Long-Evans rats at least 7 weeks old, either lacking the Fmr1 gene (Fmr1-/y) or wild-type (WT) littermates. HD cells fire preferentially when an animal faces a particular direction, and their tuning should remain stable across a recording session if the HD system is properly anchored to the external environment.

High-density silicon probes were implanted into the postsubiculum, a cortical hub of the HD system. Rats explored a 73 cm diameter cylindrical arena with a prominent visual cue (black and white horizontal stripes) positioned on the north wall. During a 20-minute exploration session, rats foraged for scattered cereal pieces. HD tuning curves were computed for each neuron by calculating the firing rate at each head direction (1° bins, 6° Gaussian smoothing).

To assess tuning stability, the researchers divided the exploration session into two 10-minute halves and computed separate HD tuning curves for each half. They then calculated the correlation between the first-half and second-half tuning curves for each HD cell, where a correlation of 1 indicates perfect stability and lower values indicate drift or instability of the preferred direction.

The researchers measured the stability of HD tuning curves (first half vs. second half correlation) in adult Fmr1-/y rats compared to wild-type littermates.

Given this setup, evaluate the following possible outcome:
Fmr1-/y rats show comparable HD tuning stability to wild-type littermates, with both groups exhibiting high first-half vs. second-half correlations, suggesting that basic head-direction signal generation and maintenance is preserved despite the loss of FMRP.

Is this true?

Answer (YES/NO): NO